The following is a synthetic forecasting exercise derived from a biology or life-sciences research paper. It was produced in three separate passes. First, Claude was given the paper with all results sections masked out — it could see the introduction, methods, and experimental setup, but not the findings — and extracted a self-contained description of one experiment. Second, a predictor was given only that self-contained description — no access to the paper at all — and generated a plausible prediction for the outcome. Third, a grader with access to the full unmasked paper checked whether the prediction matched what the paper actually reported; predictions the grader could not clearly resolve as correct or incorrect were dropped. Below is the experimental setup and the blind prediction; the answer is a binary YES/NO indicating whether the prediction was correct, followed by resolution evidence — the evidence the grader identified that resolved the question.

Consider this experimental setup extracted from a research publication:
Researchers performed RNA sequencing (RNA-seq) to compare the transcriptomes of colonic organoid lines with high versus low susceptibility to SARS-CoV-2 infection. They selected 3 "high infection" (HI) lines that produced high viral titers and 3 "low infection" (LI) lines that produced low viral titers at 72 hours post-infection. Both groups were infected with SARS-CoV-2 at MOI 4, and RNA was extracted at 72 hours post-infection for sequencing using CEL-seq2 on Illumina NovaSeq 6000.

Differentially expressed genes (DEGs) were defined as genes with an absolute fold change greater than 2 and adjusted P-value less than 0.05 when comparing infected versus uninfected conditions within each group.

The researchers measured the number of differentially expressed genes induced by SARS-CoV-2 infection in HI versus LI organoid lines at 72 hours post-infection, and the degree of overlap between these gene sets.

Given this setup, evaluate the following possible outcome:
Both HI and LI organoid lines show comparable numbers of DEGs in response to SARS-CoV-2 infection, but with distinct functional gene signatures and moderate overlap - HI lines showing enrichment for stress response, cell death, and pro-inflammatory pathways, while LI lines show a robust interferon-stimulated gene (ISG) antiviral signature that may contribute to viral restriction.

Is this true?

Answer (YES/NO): NO